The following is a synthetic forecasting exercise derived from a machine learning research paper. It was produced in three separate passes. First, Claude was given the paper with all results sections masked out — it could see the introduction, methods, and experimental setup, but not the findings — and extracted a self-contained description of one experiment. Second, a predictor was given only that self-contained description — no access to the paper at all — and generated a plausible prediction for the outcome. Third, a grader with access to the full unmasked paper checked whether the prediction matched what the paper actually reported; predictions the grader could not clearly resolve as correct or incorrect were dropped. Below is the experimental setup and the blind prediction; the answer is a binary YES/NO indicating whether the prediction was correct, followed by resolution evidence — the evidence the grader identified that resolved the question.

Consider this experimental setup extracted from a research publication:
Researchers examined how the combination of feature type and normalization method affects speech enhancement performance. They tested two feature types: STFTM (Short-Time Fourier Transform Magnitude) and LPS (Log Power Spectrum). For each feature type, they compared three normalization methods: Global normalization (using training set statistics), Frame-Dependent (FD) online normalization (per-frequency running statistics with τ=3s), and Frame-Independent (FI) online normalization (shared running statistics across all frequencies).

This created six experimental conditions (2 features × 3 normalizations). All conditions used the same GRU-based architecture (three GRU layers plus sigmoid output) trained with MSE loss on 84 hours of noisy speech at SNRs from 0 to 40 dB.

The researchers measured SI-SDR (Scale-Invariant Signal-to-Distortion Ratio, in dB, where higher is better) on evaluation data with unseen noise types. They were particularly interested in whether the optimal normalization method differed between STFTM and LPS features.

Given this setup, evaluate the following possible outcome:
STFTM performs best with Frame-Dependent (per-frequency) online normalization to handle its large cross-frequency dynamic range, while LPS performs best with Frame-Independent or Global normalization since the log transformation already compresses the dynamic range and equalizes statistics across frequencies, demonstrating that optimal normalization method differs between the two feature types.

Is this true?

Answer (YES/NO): NO